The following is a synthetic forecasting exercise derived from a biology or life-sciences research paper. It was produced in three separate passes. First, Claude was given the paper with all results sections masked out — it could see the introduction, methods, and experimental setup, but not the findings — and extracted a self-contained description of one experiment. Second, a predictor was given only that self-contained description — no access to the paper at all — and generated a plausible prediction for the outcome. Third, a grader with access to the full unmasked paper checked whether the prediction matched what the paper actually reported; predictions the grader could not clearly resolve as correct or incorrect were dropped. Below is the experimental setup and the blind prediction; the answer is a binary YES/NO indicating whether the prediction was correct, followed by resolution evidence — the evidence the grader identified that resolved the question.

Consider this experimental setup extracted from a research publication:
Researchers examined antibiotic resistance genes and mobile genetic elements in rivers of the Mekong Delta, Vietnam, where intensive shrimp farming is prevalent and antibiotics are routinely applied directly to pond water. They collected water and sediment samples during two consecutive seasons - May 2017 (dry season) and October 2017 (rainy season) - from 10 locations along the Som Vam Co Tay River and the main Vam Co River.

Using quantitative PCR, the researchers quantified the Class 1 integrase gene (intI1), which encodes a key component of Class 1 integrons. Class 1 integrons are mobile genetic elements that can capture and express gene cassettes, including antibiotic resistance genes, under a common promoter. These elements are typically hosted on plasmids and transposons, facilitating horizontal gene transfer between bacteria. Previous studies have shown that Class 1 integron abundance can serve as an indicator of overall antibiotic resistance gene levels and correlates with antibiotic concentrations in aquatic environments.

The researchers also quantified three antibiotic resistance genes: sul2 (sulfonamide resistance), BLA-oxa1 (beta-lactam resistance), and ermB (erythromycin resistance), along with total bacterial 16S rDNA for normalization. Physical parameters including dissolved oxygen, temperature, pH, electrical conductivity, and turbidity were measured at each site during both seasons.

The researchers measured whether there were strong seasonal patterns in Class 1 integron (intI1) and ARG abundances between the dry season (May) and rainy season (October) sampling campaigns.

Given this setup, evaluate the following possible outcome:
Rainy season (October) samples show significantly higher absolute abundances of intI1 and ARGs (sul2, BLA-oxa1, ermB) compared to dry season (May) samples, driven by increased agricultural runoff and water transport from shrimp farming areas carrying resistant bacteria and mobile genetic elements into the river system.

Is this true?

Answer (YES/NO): NO